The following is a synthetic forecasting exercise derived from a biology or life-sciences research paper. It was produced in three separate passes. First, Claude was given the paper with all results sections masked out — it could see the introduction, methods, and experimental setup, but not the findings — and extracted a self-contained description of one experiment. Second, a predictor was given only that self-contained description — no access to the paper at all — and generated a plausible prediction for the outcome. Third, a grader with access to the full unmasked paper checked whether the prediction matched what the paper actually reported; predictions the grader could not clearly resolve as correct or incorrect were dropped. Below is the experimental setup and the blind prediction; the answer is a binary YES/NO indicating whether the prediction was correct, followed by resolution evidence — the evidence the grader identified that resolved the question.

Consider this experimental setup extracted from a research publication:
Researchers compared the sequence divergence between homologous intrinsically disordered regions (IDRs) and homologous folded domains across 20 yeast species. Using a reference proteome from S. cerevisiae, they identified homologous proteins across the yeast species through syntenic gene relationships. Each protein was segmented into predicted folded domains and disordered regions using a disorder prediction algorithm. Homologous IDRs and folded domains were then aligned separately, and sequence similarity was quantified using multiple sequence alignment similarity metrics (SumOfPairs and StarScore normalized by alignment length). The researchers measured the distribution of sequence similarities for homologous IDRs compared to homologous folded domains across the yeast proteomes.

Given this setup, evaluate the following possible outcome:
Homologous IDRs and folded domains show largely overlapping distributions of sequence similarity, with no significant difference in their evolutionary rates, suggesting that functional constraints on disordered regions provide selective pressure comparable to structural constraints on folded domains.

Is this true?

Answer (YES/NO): NO